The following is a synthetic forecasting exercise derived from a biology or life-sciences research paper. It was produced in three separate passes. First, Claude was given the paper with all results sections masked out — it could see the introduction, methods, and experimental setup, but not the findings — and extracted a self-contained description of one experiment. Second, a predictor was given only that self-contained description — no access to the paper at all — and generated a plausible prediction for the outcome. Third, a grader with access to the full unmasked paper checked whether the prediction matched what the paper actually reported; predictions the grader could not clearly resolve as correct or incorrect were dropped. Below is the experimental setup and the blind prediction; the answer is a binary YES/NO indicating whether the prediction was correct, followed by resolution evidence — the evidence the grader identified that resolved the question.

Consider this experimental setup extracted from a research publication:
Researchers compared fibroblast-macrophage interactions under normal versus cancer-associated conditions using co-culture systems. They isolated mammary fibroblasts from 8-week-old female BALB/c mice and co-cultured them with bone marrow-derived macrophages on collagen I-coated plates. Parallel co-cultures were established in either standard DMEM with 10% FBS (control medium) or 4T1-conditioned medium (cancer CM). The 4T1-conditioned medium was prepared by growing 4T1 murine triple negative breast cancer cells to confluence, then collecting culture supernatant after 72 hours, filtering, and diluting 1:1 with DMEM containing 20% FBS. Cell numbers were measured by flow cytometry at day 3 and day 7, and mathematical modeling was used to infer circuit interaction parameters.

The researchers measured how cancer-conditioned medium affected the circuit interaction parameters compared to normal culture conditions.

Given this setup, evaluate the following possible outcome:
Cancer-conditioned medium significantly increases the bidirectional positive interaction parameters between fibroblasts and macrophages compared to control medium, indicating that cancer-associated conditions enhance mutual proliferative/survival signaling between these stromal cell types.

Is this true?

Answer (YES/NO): NO